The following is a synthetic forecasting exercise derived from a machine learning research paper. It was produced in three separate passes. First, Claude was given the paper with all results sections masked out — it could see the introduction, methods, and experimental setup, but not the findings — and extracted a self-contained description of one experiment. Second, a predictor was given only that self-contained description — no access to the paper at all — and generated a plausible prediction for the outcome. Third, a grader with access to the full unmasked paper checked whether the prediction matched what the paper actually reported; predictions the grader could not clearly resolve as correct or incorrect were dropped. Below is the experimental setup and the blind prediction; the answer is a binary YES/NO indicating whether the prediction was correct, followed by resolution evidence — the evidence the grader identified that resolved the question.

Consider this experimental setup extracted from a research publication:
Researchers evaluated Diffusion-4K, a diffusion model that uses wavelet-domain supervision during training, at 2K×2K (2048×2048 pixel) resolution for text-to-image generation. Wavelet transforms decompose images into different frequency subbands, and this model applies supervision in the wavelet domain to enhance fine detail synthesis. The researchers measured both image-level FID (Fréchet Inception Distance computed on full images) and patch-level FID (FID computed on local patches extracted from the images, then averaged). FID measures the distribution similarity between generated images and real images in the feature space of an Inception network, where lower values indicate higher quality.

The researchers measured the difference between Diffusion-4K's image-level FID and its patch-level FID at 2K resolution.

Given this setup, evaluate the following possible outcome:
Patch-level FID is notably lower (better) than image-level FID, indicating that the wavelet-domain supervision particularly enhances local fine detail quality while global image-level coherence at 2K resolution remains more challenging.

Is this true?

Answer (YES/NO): YES